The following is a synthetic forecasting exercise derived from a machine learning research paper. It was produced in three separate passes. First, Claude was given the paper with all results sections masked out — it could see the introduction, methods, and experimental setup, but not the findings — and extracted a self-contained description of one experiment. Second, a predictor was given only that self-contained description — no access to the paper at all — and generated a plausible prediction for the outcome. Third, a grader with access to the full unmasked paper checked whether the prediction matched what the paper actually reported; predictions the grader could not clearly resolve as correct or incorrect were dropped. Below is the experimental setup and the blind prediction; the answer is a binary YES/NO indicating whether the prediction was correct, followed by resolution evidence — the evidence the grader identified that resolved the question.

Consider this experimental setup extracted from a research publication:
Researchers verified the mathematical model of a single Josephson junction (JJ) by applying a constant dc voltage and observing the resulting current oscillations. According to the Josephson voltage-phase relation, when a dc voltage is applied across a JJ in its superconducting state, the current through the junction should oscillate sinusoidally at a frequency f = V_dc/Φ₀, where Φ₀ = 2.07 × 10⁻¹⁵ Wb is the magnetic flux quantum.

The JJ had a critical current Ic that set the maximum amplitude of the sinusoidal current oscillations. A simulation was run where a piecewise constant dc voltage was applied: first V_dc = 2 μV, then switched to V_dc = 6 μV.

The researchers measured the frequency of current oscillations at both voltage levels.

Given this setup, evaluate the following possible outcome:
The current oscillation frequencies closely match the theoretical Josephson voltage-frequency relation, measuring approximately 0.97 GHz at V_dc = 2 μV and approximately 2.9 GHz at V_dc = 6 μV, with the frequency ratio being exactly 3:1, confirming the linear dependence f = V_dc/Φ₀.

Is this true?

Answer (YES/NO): YES